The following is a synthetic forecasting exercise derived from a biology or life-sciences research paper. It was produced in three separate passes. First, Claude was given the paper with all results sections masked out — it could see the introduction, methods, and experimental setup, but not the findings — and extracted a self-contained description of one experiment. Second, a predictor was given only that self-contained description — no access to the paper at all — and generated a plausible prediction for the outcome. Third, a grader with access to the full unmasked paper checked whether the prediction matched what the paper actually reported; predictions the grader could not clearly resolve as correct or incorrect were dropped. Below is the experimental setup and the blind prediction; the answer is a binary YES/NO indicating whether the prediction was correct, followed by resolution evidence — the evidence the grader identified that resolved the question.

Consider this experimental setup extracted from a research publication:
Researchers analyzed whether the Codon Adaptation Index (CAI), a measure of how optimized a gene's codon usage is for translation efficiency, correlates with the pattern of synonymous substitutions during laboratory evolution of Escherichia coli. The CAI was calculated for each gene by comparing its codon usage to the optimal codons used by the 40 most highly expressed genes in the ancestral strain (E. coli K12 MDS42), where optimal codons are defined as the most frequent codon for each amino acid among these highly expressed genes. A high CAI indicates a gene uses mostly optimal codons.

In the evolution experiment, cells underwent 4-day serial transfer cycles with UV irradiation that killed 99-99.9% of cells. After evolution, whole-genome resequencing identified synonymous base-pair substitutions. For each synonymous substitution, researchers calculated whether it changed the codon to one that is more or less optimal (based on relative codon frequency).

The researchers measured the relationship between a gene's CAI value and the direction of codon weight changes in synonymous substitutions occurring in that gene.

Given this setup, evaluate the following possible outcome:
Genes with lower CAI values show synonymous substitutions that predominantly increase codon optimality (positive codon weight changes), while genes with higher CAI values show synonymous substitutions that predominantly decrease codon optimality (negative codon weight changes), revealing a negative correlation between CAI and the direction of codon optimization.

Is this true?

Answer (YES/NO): NO